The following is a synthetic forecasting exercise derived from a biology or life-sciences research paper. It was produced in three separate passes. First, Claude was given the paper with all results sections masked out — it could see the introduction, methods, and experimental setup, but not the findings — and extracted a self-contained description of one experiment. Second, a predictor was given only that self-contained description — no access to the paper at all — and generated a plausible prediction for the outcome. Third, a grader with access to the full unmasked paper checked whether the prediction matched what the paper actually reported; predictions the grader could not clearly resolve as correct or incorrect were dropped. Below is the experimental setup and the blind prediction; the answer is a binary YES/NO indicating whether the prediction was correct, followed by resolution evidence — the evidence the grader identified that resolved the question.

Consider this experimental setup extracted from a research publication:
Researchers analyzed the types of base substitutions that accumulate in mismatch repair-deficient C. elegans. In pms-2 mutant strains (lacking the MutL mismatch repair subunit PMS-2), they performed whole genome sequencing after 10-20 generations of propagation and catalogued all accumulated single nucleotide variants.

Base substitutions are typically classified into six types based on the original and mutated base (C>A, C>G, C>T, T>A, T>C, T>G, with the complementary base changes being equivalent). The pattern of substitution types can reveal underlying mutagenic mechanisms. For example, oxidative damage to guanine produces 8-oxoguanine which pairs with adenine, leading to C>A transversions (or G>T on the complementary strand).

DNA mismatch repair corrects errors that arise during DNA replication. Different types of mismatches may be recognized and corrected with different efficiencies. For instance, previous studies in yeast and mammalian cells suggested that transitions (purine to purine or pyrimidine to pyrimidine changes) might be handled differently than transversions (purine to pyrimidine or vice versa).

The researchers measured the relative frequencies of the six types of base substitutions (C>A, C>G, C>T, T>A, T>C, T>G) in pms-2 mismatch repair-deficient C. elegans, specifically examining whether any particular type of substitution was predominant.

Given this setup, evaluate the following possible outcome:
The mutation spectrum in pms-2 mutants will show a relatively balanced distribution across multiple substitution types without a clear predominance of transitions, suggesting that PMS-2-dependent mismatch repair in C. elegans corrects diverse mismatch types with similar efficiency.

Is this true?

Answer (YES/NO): NO